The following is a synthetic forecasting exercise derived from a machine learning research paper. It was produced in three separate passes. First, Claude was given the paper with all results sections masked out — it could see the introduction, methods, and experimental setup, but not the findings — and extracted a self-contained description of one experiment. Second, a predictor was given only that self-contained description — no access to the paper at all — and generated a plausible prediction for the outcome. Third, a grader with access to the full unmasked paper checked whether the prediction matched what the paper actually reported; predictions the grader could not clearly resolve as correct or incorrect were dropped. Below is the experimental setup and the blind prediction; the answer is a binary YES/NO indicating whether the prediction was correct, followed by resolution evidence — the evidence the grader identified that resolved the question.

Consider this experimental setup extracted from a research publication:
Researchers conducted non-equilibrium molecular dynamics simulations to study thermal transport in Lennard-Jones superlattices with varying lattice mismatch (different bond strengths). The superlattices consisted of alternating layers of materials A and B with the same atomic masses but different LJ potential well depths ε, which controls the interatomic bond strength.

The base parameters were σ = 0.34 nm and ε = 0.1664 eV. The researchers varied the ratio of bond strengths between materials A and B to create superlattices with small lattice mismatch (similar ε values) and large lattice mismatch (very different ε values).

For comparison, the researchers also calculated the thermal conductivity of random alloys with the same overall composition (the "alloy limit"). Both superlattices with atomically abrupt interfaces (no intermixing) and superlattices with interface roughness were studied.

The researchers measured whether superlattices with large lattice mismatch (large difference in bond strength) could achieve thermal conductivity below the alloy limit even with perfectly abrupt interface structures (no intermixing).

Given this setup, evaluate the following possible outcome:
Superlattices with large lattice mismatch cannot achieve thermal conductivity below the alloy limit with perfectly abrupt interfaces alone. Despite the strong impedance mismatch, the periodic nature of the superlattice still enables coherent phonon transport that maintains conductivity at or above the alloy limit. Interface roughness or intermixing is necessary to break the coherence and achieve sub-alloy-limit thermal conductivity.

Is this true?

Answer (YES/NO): NO